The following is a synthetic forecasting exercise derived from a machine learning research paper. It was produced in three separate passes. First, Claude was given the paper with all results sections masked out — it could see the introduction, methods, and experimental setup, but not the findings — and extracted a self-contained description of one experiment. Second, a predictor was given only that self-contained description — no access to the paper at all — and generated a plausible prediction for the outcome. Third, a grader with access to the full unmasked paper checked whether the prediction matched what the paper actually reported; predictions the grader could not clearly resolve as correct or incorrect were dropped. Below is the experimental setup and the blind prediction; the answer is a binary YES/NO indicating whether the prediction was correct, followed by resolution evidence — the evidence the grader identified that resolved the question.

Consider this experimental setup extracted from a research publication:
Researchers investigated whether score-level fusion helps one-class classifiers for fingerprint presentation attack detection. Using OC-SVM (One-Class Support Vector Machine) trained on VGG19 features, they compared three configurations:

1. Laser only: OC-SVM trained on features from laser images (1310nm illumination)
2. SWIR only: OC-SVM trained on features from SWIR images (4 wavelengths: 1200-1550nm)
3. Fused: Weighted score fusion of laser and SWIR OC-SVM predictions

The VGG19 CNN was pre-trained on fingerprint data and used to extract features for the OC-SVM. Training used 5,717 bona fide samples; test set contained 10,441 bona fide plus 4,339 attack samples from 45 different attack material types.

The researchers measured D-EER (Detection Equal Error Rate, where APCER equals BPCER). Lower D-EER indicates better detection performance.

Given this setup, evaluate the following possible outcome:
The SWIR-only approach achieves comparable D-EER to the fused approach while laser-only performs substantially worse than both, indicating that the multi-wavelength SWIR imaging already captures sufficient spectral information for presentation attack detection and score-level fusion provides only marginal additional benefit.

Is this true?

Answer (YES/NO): YES